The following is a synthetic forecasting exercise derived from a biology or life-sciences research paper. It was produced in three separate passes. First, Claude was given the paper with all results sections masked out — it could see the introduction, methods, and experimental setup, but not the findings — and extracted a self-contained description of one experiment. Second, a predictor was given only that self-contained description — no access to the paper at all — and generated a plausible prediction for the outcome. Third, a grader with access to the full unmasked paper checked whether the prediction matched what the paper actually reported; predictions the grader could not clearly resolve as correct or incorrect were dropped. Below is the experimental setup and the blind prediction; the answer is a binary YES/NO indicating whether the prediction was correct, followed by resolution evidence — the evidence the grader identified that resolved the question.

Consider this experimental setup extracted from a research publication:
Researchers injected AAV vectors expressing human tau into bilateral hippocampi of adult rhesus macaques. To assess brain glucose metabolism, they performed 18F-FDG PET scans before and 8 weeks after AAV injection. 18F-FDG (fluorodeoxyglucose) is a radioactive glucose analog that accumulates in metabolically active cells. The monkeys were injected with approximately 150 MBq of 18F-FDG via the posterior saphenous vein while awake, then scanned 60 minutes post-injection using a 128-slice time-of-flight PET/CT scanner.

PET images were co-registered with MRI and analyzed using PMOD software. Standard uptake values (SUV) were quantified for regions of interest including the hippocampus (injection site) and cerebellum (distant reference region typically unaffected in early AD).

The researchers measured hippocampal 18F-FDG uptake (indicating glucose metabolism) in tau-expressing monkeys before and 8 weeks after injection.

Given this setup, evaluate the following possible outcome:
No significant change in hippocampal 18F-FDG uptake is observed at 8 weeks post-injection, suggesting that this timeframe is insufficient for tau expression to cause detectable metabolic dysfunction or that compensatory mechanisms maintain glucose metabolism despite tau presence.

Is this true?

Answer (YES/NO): NO